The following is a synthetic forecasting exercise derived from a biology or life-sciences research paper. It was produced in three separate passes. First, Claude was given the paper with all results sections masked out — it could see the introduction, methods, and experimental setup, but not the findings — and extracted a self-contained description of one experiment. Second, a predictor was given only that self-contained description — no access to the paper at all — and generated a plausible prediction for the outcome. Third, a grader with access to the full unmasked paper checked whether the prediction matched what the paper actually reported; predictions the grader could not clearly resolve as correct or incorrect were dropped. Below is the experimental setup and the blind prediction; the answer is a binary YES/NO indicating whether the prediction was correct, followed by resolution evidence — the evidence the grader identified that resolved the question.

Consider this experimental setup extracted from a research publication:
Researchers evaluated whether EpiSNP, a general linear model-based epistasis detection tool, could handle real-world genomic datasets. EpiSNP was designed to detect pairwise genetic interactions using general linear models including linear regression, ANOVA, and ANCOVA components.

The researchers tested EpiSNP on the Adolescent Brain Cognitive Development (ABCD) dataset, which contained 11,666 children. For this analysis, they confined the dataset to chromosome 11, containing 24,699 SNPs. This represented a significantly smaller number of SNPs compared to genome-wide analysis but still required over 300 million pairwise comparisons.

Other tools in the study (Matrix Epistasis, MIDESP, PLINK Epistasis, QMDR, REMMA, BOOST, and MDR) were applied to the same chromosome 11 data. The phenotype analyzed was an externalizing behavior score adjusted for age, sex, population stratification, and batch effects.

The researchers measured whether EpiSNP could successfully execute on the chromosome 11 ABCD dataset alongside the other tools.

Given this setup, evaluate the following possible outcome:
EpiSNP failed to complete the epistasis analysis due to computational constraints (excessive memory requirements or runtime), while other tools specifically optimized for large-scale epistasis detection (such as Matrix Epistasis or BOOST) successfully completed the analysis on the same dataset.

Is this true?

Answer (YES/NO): YES